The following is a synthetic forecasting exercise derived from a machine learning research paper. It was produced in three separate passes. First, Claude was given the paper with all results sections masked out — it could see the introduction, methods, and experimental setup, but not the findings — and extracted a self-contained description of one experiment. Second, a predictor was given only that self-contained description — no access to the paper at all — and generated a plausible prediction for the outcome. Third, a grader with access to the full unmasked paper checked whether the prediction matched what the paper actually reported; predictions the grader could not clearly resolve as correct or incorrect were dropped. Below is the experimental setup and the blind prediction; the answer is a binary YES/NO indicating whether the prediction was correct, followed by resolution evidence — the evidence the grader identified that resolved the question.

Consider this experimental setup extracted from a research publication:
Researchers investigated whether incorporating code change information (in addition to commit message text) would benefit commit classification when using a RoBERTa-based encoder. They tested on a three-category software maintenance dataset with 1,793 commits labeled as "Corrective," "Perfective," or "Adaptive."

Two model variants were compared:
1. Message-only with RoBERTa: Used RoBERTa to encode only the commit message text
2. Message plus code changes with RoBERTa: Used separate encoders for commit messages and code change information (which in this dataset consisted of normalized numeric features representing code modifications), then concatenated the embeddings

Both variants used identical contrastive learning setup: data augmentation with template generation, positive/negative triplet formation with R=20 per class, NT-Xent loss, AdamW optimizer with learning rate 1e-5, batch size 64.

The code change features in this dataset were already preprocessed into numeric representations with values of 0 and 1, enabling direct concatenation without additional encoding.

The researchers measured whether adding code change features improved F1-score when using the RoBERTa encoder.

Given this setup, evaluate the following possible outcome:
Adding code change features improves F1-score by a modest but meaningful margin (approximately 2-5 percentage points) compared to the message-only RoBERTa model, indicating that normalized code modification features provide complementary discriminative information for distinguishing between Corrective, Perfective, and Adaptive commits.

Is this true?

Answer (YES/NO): NO